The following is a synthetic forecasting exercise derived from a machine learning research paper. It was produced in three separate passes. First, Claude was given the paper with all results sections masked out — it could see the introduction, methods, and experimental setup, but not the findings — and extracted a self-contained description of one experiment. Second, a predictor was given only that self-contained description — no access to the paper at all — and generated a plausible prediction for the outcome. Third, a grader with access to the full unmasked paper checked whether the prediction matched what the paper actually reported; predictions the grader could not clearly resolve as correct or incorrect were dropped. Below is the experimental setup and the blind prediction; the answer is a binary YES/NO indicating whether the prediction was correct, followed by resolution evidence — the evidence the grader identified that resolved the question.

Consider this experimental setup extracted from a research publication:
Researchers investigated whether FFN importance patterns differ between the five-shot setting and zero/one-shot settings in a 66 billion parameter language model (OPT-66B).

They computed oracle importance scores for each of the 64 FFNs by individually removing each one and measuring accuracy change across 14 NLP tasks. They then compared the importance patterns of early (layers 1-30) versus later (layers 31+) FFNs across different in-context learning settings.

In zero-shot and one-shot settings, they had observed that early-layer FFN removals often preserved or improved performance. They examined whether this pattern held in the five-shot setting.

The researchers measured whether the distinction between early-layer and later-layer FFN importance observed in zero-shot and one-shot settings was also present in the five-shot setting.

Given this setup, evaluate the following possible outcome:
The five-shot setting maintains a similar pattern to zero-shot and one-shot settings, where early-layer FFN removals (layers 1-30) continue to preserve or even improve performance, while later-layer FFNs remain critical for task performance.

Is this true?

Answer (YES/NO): NO